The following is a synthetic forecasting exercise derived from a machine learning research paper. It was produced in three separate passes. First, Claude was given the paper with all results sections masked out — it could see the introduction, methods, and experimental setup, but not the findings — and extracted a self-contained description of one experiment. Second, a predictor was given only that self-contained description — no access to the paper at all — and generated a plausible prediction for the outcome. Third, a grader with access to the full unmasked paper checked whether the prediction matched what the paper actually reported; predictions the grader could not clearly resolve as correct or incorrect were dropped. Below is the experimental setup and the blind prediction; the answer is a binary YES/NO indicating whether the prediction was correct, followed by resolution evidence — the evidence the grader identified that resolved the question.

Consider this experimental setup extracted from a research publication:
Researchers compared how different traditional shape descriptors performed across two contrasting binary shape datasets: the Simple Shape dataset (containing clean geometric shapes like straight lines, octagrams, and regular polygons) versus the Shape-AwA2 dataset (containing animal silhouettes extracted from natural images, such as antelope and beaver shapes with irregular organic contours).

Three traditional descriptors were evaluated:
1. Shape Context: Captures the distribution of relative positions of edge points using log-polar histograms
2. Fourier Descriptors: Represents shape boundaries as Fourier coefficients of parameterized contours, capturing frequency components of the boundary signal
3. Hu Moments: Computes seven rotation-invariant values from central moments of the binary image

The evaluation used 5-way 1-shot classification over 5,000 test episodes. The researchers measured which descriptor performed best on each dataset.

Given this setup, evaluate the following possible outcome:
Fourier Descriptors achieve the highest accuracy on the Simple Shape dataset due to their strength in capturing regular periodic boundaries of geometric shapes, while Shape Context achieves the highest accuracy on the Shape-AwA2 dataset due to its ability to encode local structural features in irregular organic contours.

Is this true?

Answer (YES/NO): NO